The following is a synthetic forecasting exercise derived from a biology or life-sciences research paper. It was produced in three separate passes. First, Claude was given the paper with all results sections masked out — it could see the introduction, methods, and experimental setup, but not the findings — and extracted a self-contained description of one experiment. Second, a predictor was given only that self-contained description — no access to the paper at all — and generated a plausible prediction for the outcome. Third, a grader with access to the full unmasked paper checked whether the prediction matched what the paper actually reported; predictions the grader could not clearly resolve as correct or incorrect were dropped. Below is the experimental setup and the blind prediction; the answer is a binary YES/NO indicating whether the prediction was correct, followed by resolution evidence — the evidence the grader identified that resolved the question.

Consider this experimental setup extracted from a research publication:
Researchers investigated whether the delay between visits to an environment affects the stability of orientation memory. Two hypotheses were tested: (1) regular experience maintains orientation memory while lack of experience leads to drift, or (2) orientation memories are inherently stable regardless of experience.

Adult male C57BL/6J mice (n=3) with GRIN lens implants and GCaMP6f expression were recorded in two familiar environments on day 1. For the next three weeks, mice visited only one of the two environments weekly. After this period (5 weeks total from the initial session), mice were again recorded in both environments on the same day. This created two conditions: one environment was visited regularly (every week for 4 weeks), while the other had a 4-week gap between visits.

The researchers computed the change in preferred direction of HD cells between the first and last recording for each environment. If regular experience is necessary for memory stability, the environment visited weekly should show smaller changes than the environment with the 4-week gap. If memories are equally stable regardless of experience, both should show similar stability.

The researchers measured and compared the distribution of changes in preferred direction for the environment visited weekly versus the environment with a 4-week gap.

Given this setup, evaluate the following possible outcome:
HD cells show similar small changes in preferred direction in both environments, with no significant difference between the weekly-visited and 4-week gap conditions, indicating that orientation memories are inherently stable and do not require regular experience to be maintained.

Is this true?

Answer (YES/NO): NO